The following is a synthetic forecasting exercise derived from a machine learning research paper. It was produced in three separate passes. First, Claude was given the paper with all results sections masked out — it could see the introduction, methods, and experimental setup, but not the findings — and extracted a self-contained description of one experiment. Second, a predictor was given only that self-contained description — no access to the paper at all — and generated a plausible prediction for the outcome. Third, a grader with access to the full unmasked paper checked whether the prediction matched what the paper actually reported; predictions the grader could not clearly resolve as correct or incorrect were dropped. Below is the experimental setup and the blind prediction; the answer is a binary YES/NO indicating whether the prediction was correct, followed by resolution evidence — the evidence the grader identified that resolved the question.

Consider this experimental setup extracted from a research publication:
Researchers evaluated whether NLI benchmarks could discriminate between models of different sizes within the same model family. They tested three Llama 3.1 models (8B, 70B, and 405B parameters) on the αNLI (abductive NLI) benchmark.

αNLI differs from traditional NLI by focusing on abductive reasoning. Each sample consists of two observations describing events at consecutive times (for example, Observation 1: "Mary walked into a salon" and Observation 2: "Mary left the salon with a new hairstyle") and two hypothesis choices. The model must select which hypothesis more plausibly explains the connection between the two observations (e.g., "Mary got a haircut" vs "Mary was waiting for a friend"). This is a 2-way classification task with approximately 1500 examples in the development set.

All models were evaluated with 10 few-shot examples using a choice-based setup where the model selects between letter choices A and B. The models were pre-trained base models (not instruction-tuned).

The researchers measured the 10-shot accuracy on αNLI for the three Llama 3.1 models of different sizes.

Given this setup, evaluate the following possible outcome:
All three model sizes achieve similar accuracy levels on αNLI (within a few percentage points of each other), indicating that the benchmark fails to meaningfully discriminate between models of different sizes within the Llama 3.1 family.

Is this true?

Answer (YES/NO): NO